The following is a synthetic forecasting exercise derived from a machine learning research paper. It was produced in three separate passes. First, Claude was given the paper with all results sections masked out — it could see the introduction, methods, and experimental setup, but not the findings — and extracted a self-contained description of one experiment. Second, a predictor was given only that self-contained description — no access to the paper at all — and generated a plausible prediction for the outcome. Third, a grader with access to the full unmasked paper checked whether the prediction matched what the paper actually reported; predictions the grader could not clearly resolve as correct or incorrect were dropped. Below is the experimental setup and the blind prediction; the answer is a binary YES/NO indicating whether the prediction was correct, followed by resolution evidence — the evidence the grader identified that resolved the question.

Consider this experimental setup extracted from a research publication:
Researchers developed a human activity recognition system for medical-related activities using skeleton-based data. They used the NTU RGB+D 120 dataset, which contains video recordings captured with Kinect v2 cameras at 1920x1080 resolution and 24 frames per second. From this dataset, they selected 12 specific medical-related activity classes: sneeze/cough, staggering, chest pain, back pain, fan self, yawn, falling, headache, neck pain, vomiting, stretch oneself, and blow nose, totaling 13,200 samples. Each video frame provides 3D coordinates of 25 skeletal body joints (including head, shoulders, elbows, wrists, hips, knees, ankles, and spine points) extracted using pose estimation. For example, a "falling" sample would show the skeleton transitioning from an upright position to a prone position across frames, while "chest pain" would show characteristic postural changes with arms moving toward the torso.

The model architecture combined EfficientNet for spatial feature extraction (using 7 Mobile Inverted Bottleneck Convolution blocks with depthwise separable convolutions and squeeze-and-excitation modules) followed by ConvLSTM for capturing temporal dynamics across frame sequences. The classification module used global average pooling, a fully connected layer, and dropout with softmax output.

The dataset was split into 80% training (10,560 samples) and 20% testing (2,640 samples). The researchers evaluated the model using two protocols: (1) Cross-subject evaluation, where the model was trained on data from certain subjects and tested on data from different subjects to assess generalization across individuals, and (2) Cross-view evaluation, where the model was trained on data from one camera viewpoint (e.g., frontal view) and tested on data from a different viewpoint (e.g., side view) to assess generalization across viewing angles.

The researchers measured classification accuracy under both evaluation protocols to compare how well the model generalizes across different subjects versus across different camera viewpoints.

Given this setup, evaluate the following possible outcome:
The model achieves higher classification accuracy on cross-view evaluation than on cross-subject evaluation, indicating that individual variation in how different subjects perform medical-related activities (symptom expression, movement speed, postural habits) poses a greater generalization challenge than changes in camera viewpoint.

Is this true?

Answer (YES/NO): YES